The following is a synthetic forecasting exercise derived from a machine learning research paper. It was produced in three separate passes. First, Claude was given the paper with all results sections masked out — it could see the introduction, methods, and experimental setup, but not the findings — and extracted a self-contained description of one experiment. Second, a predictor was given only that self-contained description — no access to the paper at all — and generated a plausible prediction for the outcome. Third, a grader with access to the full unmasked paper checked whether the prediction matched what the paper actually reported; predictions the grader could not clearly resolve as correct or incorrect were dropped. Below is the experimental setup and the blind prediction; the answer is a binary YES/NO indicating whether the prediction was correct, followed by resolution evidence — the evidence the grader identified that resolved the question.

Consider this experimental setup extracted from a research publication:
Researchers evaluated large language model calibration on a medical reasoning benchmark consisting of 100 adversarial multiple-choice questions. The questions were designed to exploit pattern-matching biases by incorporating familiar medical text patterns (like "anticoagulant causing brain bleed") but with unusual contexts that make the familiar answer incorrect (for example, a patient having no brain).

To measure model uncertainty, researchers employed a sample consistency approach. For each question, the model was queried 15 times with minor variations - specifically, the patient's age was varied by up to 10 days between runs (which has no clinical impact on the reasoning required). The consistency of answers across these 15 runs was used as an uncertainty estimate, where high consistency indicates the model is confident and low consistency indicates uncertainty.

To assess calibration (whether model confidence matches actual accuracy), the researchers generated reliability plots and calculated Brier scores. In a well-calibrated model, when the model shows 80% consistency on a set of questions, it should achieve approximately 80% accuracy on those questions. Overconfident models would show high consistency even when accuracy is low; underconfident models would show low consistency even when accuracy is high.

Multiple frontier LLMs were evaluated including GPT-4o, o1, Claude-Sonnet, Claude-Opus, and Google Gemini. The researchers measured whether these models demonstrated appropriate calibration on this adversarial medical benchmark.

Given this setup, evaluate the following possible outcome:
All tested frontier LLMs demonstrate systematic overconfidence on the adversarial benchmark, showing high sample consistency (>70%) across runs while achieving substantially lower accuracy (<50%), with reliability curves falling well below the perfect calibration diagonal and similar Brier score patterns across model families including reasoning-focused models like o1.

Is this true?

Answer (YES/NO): NO